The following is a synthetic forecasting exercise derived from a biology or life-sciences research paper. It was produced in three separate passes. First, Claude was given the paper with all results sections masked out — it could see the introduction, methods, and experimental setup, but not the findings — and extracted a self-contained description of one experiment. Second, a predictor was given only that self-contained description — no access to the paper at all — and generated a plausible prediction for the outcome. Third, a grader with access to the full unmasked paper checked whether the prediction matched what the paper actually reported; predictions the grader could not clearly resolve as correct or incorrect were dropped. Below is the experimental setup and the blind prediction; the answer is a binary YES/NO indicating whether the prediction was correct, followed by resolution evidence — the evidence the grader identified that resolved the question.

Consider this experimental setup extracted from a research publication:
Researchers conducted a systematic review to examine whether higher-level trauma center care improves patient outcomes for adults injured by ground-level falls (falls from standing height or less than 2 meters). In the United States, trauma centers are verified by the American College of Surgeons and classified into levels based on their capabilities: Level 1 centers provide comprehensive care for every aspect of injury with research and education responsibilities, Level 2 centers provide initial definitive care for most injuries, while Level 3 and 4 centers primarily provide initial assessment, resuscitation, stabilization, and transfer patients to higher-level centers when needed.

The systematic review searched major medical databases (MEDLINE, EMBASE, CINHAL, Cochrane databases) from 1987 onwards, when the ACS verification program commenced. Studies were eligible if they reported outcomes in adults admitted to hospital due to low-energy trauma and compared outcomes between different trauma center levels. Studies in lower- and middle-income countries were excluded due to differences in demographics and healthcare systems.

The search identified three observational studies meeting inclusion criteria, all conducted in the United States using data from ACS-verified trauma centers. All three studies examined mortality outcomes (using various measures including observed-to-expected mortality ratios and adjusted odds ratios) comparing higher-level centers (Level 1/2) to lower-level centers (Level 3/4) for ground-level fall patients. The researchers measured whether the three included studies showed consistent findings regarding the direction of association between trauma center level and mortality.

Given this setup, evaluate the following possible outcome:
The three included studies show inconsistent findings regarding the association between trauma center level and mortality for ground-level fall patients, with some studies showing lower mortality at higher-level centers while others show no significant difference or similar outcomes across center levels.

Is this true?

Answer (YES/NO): NO